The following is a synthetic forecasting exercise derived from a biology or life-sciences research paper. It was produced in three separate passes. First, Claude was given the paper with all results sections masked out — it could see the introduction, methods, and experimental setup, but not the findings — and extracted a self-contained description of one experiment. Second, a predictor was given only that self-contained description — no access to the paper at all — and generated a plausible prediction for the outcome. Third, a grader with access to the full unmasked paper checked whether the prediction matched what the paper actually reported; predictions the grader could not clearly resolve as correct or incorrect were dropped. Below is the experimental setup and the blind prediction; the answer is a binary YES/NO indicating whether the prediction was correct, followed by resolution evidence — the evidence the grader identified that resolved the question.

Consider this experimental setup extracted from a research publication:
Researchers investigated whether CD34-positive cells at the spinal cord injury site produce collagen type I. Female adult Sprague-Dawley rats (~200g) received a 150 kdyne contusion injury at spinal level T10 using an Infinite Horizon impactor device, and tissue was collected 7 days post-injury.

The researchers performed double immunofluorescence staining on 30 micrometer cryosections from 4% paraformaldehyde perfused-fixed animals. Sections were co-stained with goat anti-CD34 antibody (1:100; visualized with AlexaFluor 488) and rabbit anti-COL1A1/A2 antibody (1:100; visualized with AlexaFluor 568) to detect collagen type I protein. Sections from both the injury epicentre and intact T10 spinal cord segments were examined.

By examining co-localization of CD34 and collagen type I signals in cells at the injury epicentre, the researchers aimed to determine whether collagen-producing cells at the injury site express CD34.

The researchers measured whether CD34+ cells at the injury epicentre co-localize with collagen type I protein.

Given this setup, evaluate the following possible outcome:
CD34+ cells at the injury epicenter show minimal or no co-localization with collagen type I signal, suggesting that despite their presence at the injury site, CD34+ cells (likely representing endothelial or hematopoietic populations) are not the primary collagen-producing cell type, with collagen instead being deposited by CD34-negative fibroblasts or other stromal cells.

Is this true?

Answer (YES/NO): NO